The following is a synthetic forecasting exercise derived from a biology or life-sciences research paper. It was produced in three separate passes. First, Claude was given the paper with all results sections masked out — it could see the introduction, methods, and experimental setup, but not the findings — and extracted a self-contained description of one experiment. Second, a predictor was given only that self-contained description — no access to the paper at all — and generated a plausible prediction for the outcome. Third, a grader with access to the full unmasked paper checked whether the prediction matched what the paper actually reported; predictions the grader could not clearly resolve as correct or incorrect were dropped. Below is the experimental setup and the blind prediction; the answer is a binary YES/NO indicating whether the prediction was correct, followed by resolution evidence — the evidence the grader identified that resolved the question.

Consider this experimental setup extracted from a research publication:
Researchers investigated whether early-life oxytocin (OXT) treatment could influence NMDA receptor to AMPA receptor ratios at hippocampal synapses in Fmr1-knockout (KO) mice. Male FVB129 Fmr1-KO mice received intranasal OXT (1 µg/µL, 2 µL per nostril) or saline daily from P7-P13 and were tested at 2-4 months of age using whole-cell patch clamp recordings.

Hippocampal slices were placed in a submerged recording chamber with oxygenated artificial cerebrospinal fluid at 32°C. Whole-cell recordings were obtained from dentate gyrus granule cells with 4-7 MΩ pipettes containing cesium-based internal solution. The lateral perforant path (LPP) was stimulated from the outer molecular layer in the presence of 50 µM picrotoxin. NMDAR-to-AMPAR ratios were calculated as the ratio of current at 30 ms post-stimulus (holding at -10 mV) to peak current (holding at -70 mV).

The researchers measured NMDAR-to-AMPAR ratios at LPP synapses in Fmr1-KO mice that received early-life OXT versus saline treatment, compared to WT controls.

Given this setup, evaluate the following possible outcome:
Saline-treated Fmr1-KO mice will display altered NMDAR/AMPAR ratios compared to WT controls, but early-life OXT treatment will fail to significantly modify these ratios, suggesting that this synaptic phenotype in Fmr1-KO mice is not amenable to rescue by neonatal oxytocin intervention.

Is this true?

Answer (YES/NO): NO